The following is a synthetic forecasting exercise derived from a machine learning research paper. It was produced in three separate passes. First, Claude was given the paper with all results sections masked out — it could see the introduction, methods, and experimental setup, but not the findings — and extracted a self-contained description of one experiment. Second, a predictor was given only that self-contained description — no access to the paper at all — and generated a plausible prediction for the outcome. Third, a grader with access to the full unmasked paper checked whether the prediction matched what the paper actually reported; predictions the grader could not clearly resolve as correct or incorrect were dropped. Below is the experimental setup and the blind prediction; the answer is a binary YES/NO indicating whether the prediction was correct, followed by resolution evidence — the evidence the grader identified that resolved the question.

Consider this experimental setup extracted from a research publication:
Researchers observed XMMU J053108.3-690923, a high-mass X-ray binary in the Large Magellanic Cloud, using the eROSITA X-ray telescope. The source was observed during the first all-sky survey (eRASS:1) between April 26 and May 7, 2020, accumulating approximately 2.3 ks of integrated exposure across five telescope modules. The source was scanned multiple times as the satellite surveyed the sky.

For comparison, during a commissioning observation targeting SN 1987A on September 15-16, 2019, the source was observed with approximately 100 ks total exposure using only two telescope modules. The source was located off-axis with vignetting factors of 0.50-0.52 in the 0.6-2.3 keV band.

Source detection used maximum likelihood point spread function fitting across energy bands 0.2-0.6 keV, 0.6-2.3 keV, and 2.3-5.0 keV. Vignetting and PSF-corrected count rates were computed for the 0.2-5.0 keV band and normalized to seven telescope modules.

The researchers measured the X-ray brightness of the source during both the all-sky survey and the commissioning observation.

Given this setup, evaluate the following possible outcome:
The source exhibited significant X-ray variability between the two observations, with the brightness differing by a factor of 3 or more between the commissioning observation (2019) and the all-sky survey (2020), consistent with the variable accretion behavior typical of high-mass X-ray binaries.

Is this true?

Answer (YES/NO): YES